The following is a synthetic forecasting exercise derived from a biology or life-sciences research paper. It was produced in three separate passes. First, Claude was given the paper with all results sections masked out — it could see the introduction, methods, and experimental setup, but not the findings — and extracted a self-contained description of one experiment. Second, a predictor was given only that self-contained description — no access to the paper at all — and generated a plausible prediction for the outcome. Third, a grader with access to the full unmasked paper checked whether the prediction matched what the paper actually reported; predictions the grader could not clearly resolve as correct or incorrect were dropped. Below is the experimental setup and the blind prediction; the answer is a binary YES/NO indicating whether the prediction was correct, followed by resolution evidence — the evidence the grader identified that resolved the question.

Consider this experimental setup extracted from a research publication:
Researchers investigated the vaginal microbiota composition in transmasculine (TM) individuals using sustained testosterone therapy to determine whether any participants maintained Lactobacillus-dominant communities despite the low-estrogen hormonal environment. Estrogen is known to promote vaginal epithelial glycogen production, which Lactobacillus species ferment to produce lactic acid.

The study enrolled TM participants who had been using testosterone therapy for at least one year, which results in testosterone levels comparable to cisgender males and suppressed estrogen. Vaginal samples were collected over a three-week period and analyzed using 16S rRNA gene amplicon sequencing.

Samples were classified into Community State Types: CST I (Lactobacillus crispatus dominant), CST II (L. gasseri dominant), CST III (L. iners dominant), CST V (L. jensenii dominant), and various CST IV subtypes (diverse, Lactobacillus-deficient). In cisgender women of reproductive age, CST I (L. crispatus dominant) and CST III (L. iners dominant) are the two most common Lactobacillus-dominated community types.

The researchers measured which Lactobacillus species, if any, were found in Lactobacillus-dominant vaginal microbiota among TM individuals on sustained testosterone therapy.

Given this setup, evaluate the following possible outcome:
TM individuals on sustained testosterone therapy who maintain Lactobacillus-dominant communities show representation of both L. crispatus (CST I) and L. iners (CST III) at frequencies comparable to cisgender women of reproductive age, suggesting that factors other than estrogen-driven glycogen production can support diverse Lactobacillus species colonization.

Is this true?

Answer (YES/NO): NO